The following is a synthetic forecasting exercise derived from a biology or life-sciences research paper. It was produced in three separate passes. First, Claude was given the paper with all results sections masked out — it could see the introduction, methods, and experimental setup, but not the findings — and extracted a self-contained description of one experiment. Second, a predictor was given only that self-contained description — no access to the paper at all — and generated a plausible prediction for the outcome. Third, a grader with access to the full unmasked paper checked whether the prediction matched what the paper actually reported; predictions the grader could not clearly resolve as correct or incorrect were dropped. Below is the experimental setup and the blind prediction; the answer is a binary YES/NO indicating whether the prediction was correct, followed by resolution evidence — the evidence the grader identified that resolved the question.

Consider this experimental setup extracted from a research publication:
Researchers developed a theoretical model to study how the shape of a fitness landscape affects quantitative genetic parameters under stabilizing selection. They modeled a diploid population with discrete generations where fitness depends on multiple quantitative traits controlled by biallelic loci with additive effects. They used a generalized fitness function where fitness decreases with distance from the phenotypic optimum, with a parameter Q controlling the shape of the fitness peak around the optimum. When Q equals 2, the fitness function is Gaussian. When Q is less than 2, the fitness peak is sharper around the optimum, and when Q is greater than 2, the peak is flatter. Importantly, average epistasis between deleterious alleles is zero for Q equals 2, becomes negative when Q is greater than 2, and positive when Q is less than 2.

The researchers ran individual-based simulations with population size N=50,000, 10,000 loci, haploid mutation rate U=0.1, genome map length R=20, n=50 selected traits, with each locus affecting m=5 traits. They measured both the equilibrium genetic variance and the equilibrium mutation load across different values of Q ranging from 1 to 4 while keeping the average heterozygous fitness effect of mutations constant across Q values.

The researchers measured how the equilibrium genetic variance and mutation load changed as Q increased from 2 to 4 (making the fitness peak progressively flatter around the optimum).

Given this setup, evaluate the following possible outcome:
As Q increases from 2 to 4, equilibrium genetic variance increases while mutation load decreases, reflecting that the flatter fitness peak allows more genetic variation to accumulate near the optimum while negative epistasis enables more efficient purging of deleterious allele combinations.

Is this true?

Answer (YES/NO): YES